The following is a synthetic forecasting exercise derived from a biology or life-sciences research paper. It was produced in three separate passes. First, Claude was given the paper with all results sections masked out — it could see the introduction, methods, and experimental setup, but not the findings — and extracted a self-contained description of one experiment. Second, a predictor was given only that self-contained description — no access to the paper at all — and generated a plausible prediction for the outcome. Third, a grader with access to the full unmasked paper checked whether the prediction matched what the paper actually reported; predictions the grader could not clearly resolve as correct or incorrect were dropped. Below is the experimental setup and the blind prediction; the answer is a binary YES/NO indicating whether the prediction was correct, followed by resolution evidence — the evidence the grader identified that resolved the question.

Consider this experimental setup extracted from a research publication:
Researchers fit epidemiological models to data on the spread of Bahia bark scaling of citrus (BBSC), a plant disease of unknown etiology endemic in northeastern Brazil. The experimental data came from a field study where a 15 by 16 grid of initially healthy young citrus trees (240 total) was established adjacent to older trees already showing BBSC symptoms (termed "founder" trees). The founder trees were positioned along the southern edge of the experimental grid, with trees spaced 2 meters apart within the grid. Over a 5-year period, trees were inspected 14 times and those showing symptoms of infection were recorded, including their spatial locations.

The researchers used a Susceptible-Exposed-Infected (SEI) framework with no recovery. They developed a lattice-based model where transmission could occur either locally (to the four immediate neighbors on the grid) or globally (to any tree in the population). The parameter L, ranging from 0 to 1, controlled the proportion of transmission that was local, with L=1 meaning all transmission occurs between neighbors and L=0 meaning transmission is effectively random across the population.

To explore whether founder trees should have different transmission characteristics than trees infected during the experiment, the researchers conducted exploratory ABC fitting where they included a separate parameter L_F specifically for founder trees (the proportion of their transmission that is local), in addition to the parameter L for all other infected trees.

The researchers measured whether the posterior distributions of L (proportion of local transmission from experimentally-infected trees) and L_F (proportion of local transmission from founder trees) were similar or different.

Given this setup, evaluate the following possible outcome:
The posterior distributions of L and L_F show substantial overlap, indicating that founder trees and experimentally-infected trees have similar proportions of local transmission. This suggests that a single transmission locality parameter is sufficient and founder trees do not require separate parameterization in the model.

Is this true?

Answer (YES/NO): YES